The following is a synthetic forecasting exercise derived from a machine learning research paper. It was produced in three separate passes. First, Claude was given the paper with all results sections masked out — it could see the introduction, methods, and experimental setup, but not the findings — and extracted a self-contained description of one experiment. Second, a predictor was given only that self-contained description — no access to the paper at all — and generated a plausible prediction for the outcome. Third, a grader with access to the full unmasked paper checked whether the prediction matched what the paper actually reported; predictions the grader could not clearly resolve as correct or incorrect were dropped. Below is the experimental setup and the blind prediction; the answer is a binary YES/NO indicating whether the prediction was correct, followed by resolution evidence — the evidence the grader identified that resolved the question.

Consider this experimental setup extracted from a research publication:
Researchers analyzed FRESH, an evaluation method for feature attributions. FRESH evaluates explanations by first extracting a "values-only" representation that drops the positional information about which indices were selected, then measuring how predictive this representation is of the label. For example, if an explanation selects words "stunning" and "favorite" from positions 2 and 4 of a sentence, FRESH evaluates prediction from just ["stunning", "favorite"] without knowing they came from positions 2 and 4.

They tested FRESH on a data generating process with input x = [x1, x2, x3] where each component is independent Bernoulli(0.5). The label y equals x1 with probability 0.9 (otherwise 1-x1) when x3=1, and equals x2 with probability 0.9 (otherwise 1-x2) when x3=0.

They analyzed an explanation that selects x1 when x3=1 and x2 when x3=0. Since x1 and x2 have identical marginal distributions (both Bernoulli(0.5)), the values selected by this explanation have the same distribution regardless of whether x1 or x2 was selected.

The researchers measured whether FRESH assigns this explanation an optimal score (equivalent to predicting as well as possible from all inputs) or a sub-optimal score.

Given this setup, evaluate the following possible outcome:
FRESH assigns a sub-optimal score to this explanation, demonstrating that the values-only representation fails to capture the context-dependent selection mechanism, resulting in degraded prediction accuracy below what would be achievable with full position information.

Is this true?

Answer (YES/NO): NO